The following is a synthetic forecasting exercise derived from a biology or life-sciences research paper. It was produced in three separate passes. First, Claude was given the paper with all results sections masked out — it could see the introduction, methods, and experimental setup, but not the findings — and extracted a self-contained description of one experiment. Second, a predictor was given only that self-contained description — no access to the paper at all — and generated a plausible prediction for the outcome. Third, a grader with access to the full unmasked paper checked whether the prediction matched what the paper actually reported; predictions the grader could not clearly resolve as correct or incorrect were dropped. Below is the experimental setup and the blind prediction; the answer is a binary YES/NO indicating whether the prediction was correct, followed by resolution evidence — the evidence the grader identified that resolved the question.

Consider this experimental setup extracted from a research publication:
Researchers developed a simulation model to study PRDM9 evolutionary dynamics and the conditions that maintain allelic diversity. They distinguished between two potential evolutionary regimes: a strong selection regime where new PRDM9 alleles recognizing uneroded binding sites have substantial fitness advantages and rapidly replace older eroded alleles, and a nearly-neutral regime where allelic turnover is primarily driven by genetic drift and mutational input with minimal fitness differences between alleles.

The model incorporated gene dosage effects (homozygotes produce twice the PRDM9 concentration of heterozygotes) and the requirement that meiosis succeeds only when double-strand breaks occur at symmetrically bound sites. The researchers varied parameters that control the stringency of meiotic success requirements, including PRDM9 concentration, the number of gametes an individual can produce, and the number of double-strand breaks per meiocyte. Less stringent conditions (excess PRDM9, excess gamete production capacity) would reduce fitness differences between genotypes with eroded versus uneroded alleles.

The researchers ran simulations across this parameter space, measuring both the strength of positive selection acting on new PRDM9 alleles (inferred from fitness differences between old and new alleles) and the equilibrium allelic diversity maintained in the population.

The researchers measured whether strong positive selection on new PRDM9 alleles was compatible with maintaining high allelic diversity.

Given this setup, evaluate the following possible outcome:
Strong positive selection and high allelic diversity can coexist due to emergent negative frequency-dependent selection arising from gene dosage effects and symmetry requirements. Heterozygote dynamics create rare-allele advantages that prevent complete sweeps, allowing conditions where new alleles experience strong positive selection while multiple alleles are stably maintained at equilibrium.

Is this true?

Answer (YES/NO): NO